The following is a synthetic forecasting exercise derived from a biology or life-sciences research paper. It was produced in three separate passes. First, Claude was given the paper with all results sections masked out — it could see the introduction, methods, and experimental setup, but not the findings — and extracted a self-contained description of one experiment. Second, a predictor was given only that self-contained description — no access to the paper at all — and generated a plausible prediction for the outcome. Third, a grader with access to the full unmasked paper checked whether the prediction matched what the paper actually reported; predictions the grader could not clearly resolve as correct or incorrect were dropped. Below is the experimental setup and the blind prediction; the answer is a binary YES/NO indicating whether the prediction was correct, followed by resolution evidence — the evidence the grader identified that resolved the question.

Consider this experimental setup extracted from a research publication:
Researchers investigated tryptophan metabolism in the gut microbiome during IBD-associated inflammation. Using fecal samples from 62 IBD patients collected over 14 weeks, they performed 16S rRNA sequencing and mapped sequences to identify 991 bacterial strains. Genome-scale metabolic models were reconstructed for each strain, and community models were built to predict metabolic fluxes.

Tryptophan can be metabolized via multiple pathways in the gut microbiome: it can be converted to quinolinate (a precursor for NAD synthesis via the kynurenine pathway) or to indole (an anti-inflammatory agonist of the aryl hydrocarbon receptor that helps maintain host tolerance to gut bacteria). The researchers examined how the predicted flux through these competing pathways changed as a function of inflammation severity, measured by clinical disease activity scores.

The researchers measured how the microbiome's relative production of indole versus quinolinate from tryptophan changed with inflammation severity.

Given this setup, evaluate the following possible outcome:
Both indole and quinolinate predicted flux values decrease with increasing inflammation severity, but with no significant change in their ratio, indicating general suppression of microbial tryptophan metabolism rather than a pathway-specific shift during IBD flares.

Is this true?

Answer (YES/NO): NO